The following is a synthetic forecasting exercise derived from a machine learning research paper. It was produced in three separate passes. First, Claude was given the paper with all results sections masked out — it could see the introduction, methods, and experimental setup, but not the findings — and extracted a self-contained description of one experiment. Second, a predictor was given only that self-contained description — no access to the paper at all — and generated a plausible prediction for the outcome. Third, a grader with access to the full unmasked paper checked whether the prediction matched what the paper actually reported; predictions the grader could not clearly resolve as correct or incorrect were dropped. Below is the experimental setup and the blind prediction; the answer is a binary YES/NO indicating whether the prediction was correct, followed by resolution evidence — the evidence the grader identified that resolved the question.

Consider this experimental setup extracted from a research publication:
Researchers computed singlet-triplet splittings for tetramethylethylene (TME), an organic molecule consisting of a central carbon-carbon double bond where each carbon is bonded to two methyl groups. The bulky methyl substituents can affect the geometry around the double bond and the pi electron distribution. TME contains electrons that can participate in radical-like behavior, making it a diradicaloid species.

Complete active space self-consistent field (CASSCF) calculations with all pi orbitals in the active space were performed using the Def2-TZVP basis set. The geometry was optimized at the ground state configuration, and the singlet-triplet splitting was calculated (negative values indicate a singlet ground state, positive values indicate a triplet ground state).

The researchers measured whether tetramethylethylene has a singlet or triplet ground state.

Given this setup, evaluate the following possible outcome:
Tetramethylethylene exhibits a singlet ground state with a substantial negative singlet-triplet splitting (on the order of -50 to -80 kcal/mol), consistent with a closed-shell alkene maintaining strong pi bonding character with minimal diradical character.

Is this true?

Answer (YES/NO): NO